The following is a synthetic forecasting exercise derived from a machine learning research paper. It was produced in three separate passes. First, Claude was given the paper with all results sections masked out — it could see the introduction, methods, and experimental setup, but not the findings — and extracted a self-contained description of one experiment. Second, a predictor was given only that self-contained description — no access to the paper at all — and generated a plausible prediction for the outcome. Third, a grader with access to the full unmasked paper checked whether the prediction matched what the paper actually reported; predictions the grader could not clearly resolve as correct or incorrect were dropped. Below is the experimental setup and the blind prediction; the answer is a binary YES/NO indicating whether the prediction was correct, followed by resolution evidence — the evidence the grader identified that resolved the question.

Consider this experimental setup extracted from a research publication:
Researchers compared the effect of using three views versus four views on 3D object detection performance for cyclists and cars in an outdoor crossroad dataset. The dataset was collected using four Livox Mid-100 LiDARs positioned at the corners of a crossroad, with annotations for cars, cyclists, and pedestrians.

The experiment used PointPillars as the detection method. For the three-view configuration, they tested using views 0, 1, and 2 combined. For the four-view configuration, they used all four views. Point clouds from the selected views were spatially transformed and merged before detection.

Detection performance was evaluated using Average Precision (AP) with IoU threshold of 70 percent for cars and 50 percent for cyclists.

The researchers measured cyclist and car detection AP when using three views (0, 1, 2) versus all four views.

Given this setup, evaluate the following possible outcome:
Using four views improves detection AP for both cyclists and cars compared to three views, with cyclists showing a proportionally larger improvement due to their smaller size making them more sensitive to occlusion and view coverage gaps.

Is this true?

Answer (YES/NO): NO